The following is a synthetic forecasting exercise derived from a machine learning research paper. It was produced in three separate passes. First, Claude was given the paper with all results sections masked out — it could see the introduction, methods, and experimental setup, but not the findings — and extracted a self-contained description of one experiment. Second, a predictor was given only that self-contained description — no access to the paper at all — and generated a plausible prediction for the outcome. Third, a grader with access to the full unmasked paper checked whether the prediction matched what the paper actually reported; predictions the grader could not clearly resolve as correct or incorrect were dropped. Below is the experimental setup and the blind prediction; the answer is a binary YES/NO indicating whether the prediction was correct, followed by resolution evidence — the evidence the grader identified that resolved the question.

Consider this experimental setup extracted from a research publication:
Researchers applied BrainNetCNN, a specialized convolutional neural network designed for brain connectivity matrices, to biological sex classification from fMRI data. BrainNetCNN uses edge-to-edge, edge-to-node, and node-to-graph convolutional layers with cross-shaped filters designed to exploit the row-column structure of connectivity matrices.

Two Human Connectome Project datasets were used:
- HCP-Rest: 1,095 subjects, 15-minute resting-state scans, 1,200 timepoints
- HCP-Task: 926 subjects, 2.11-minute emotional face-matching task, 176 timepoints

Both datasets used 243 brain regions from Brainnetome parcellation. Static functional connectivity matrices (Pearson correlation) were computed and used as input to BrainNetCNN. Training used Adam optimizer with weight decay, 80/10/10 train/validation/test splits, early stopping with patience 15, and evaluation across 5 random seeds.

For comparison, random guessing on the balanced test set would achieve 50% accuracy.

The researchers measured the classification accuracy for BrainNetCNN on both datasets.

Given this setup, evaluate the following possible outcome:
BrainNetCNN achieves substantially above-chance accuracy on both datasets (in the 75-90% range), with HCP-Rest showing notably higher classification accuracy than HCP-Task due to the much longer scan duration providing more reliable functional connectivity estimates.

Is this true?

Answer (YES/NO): NO